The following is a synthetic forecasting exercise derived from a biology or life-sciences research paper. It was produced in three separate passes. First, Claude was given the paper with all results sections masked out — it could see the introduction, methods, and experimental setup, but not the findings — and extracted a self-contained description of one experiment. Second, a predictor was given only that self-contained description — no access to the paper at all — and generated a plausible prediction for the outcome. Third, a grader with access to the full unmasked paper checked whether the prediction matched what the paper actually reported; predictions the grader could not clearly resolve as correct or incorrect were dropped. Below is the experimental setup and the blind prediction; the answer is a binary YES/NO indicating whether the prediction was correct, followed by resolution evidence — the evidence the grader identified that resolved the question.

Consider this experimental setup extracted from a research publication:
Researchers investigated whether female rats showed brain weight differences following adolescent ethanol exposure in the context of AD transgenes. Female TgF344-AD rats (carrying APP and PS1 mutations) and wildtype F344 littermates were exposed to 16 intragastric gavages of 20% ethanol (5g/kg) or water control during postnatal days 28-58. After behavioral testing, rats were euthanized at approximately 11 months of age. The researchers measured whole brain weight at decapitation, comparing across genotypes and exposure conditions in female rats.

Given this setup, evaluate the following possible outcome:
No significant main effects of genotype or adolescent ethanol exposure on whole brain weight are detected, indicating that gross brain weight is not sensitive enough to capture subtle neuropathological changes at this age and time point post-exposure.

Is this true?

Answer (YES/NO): YES